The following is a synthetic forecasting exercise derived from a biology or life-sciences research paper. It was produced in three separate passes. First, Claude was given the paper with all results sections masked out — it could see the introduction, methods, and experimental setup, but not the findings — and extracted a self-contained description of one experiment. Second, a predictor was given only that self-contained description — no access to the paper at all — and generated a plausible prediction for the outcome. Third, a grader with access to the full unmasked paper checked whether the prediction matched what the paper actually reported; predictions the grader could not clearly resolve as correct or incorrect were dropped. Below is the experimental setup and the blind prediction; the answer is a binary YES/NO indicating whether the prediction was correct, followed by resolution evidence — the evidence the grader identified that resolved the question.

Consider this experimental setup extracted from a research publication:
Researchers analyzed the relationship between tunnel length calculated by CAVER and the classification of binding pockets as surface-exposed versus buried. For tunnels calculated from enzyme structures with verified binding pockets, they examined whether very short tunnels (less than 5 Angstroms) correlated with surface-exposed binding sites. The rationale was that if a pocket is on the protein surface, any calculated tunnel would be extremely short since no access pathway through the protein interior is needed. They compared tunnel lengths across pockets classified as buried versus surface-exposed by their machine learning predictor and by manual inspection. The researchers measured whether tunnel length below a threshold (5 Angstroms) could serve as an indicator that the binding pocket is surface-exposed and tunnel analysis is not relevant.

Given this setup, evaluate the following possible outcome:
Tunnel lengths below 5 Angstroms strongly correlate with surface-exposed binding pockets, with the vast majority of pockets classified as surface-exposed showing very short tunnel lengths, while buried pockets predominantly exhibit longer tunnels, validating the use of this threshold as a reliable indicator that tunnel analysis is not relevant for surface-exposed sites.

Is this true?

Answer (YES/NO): YES